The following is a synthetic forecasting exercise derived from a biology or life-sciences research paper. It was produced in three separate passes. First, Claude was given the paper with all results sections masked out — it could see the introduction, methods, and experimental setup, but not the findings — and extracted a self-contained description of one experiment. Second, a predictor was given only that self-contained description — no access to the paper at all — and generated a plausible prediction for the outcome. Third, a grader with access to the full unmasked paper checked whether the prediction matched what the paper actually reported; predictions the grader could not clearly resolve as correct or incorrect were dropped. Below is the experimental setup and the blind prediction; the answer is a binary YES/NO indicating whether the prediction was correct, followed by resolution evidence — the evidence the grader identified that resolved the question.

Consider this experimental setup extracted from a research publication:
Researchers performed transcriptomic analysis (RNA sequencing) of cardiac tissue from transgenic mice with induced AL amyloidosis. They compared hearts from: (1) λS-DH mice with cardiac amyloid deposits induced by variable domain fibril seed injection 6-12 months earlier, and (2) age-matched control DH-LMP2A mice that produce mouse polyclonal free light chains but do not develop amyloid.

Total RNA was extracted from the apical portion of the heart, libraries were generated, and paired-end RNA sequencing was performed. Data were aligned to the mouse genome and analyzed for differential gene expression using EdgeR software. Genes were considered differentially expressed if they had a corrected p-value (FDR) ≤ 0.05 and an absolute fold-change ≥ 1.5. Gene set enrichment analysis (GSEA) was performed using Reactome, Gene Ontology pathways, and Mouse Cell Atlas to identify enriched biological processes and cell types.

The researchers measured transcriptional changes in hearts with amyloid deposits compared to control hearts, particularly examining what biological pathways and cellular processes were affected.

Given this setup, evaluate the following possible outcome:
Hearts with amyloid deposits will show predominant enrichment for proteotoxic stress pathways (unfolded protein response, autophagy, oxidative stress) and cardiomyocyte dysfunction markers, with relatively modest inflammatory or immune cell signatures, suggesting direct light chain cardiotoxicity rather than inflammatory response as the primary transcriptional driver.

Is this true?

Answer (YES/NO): NO